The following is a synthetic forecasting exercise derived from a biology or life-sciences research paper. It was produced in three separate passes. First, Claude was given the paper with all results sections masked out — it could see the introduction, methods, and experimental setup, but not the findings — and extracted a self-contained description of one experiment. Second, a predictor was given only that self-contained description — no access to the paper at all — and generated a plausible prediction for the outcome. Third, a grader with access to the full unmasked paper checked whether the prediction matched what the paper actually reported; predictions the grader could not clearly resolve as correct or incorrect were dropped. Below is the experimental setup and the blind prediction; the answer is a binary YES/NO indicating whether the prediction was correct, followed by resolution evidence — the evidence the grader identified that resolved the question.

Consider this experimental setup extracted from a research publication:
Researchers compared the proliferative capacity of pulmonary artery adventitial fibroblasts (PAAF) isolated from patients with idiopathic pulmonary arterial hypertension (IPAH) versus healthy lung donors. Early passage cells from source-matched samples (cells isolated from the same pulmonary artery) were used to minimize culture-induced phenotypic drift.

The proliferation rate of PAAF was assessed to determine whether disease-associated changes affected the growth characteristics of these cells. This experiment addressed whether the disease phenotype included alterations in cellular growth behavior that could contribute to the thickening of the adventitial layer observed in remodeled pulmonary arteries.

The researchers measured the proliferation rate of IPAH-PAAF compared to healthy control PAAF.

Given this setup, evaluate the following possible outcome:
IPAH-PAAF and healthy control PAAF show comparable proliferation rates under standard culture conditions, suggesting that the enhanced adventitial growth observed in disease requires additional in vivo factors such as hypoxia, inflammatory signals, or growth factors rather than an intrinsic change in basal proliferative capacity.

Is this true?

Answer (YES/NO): NO